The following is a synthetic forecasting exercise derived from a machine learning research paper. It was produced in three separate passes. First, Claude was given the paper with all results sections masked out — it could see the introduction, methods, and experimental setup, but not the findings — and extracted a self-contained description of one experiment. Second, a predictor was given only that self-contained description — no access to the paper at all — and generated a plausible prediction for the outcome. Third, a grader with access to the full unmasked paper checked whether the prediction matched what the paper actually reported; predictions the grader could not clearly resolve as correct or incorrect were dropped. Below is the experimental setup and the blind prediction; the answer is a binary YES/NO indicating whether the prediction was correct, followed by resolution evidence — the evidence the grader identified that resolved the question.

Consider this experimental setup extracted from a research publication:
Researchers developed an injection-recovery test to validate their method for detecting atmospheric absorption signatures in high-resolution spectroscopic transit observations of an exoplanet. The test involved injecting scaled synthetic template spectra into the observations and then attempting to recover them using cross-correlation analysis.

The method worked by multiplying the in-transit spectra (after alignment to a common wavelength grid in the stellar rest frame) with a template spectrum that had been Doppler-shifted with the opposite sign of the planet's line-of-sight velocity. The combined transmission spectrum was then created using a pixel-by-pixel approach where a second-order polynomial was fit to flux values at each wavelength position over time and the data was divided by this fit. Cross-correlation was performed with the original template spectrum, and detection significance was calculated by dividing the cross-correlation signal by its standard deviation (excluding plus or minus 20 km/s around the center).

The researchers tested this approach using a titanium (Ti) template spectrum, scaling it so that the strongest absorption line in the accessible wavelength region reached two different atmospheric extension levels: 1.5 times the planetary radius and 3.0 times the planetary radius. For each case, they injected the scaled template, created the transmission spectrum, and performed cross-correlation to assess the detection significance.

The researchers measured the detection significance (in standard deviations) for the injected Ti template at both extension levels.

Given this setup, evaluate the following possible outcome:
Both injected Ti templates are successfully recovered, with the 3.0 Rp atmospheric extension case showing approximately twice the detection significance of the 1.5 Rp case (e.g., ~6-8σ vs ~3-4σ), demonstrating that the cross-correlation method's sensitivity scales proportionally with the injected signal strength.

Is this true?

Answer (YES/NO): NO